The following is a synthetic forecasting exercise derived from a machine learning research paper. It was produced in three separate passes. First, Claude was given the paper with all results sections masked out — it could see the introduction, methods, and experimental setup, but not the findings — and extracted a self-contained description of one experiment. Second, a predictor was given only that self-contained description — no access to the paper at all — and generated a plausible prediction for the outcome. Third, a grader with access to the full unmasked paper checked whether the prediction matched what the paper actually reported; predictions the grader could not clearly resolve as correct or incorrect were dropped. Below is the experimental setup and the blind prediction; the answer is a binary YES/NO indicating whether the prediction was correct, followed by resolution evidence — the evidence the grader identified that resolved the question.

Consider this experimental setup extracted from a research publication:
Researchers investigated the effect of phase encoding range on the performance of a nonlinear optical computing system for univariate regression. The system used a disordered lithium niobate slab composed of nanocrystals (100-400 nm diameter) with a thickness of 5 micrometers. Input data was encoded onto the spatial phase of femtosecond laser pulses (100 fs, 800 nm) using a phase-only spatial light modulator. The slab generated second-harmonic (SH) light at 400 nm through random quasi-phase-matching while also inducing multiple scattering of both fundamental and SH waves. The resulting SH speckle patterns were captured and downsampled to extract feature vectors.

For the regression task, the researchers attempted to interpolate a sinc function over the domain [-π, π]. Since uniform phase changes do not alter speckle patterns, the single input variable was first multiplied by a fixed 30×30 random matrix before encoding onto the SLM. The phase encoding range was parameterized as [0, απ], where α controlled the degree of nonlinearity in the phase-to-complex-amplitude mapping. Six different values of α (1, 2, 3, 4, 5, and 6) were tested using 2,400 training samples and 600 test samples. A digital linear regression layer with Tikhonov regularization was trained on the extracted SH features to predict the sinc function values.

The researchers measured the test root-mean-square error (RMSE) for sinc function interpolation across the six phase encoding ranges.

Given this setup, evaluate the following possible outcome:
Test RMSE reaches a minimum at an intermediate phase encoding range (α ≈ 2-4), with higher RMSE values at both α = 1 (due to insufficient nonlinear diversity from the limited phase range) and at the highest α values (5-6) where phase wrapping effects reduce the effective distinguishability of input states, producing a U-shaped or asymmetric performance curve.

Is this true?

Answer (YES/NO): YES